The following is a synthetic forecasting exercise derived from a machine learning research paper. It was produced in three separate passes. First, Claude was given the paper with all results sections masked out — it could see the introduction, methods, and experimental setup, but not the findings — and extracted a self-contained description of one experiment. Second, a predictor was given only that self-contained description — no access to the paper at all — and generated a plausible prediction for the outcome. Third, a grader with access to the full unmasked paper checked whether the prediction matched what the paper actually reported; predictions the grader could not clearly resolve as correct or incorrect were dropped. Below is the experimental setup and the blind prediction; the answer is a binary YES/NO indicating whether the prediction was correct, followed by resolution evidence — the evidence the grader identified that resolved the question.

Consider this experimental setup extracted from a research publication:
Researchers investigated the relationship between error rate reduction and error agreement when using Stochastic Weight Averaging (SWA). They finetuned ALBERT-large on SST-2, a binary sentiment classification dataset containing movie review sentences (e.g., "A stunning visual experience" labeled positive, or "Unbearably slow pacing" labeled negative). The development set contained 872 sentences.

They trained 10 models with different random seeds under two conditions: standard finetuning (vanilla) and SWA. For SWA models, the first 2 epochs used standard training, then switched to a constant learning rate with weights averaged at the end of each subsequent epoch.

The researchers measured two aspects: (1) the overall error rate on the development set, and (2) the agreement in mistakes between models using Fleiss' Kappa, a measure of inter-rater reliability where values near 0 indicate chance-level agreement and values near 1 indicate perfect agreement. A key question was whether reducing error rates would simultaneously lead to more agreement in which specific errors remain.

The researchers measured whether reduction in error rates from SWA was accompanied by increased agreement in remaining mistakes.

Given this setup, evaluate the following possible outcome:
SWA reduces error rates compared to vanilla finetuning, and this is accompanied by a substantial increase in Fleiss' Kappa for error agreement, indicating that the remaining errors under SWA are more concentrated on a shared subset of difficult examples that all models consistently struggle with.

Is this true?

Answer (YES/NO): NO